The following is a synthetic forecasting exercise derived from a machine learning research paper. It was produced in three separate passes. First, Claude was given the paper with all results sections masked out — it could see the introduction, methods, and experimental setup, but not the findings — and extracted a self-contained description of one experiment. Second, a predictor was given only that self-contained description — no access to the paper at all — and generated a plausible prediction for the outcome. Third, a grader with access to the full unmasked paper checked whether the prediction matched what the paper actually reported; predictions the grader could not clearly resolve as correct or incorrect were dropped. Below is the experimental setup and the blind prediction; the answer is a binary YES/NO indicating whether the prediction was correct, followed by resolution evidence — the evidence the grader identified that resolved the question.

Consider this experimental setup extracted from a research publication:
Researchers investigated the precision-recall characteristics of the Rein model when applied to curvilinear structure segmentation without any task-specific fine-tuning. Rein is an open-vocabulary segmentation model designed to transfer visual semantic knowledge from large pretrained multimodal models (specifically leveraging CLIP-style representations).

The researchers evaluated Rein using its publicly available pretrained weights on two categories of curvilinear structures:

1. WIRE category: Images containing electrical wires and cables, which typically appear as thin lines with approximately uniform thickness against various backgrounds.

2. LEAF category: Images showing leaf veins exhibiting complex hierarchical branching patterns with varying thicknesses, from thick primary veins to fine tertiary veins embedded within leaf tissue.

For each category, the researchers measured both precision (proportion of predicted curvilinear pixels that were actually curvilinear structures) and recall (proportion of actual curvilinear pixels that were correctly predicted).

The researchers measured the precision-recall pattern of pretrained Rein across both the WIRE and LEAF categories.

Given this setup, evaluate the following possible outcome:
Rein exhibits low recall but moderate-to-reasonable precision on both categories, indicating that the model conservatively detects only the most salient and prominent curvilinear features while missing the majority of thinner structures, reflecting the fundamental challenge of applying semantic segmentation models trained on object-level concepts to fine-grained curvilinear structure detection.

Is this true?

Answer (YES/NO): NO